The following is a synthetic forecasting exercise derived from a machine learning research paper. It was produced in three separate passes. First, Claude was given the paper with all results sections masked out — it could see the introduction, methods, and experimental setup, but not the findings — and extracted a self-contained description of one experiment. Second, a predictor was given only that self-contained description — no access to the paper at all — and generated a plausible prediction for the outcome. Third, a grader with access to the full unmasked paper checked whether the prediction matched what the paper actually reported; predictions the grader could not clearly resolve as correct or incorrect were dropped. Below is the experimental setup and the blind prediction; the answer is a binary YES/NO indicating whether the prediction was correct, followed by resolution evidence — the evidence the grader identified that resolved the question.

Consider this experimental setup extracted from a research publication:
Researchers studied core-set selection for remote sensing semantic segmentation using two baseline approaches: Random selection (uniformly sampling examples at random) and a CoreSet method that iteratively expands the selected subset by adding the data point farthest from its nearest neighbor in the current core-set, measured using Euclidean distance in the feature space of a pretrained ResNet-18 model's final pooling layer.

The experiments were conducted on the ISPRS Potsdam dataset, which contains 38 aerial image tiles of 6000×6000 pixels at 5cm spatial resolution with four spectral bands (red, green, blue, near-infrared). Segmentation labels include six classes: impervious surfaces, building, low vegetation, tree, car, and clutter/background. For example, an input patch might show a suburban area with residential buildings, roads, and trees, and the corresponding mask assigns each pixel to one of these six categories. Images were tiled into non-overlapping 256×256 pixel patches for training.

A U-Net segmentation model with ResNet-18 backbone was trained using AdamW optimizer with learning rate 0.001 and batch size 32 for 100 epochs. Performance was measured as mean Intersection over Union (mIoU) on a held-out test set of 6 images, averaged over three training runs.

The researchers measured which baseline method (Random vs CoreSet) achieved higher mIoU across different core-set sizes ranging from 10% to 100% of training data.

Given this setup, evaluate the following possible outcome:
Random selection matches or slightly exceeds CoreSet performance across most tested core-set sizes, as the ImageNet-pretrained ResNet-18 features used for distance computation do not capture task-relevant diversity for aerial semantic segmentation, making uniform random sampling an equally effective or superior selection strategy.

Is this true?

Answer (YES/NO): NO